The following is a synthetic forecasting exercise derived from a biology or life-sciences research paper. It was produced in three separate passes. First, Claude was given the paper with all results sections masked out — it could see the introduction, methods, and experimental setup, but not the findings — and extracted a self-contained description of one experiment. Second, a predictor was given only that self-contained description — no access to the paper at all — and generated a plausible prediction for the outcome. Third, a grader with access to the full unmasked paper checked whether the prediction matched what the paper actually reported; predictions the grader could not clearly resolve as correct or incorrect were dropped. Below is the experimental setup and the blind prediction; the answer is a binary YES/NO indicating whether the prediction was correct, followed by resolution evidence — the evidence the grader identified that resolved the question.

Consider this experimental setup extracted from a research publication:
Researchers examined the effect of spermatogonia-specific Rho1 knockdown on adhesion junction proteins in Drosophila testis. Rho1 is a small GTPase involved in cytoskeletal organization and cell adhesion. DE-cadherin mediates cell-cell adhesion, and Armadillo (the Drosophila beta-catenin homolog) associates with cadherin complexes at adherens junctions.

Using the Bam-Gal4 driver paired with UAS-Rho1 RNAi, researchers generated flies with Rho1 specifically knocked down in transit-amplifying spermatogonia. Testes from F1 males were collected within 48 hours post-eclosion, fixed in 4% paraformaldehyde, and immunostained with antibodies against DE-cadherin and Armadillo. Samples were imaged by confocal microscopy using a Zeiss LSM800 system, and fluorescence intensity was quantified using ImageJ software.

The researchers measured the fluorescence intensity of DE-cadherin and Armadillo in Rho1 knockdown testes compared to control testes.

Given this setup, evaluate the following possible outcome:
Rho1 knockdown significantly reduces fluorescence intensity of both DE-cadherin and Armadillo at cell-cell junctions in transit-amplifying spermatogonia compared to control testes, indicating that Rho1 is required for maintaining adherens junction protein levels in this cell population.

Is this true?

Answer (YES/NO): NO